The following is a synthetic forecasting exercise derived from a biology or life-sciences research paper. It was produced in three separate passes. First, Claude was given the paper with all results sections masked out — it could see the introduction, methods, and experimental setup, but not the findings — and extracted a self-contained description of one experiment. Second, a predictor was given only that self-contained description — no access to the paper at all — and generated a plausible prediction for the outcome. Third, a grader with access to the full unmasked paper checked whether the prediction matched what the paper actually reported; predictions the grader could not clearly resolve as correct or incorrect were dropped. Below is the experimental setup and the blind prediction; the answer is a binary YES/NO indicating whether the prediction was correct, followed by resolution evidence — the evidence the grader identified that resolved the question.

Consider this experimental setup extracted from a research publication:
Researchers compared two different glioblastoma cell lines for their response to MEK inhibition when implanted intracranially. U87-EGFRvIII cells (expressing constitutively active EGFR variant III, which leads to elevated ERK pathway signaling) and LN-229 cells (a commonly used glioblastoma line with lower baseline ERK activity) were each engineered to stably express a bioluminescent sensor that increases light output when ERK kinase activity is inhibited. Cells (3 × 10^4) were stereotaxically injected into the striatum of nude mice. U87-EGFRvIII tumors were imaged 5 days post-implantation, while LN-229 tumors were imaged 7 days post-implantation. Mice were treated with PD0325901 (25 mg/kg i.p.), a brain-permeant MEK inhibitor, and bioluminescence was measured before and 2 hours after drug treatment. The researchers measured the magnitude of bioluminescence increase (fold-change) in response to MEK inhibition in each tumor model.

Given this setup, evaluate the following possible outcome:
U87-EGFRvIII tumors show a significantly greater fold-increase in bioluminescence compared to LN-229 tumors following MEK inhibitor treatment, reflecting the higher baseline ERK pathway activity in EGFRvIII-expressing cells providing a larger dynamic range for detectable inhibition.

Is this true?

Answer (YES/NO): NO